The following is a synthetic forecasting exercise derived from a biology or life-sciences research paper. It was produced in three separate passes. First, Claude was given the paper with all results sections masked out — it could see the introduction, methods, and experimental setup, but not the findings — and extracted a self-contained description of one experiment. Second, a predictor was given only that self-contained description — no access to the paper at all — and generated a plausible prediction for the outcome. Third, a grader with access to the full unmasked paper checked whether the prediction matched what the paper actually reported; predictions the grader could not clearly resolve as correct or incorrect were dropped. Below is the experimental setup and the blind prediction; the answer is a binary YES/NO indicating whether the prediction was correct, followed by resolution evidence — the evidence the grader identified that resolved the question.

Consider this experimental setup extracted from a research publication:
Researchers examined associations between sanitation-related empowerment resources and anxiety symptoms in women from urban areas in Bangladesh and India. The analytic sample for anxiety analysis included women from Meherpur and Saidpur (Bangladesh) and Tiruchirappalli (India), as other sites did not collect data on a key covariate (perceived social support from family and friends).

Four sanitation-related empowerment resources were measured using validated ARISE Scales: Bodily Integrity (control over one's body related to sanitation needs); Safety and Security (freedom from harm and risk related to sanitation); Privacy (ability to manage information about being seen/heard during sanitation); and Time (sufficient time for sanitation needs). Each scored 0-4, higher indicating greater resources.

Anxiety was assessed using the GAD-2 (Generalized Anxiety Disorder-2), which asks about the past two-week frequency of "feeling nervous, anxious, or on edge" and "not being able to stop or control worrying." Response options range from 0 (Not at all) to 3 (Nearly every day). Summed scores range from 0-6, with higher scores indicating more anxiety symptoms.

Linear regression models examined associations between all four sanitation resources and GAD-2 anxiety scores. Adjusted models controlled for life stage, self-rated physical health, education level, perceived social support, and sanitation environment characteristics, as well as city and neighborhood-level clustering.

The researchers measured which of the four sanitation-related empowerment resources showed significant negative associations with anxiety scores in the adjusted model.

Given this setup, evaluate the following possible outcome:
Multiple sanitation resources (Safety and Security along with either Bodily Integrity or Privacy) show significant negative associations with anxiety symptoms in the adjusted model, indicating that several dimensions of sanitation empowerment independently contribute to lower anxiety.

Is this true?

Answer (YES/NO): YES